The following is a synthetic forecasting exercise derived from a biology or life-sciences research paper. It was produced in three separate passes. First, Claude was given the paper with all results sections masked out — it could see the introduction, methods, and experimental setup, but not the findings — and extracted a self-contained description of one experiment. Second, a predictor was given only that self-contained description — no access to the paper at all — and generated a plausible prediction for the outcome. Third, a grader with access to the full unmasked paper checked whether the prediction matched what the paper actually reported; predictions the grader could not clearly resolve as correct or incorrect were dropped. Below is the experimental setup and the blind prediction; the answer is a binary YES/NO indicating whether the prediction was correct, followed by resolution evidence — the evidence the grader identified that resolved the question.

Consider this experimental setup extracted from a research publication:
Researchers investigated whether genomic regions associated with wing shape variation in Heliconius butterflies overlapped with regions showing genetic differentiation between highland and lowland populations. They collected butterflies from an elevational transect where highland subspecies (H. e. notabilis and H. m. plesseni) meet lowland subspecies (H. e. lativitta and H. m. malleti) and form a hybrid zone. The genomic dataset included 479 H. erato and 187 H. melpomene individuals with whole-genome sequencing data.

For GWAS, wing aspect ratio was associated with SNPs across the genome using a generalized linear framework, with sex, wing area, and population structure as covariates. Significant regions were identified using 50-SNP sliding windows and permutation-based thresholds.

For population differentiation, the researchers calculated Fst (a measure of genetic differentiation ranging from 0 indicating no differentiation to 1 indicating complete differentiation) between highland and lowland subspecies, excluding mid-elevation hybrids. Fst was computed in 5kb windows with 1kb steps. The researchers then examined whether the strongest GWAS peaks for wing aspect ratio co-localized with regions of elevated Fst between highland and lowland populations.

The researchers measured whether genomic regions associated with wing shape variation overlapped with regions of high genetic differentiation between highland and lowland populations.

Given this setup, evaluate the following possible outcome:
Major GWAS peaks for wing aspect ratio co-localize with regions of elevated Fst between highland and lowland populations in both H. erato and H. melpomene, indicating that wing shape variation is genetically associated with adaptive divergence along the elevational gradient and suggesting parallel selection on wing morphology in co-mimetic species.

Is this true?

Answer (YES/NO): NO